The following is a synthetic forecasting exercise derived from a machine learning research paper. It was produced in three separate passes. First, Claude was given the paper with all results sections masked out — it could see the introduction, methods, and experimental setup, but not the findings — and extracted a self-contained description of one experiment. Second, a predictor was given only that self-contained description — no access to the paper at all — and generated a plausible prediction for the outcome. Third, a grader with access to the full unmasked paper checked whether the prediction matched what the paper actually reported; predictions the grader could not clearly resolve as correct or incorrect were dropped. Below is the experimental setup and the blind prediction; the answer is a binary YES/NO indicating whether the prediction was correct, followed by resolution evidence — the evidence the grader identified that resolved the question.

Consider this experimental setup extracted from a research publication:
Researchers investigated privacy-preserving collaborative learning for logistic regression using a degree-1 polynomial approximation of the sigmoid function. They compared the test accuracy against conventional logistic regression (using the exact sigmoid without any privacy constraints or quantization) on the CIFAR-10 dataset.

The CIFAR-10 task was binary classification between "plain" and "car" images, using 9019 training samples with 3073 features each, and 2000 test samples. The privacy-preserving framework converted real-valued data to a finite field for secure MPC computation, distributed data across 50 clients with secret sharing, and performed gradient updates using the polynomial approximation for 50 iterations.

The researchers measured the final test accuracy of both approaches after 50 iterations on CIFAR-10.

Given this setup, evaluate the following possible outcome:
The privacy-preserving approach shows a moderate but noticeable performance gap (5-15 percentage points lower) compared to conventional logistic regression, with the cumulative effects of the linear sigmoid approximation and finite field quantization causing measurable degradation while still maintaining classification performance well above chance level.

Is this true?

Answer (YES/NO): NO